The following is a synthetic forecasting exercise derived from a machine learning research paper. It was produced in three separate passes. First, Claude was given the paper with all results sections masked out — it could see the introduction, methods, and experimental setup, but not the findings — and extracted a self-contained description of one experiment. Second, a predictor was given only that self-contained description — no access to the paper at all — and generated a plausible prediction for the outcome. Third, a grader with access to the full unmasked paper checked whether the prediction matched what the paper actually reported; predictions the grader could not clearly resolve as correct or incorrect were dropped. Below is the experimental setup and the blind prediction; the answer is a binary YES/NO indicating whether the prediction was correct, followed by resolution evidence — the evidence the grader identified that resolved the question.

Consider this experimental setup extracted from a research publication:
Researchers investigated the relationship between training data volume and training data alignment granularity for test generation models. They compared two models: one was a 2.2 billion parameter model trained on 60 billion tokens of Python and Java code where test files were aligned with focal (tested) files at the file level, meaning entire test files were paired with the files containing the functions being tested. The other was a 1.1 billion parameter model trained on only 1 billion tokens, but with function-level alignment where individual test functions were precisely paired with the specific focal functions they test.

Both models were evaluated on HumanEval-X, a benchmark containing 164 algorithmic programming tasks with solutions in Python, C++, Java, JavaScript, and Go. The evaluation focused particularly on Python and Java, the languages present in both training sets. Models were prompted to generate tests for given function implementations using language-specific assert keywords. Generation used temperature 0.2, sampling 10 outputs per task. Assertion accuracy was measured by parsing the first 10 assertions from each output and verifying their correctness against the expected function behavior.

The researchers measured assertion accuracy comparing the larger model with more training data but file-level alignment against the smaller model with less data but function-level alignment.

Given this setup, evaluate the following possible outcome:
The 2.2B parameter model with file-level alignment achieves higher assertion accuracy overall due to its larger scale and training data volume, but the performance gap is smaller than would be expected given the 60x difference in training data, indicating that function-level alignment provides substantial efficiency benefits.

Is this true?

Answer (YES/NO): NO